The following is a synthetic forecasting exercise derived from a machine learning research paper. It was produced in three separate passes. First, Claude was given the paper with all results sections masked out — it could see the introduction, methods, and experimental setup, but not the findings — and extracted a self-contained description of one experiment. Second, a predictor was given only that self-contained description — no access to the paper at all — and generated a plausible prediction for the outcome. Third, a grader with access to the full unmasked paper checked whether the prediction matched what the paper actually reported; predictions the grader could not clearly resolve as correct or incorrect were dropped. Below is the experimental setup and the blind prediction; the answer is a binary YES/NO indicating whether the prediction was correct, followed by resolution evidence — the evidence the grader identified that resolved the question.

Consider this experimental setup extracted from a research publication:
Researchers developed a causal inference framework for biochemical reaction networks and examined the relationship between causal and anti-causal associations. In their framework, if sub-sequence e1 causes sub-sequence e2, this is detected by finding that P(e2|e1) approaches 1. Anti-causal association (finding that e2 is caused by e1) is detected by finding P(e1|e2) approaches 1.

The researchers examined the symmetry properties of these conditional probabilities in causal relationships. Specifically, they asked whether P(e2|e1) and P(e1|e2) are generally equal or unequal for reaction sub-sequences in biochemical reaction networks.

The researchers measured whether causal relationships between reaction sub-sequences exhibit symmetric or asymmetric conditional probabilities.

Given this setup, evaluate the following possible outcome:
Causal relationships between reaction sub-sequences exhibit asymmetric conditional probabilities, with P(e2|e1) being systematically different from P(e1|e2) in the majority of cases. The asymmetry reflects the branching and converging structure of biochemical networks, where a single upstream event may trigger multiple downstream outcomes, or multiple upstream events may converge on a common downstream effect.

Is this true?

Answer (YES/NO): YES